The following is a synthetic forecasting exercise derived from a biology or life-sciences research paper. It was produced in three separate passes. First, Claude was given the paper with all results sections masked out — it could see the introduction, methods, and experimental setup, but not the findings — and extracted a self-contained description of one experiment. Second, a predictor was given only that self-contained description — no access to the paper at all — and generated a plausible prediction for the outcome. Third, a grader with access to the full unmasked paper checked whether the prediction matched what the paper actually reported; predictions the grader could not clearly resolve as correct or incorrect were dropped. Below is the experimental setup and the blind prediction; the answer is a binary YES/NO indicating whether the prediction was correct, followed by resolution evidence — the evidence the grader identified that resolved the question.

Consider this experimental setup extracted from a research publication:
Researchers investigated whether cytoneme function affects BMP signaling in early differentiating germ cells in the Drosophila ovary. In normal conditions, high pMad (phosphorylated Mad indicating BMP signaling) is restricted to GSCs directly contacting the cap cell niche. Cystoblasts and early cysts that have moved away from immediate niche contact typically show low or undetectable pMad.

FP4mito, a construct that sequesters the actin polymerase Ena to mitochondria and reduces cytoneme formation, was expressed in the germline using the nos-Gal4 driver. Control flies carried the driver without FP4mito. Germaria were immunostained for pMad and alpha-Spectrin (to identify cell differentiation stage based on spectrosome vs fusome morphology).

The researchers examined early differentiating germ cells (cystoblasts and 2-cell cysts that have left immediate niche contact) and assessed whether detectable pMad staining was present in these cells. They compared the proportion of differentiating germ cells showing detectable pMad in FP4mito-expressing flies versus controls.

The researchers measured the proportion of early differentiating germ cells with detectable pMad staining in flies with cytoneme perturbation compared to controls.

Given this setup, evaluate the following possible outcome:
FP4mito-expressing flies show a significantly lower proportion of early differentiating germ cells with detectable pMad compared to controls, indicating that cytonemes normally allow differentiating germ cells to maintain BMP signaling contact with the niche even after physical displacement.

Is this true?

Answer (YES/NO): YES